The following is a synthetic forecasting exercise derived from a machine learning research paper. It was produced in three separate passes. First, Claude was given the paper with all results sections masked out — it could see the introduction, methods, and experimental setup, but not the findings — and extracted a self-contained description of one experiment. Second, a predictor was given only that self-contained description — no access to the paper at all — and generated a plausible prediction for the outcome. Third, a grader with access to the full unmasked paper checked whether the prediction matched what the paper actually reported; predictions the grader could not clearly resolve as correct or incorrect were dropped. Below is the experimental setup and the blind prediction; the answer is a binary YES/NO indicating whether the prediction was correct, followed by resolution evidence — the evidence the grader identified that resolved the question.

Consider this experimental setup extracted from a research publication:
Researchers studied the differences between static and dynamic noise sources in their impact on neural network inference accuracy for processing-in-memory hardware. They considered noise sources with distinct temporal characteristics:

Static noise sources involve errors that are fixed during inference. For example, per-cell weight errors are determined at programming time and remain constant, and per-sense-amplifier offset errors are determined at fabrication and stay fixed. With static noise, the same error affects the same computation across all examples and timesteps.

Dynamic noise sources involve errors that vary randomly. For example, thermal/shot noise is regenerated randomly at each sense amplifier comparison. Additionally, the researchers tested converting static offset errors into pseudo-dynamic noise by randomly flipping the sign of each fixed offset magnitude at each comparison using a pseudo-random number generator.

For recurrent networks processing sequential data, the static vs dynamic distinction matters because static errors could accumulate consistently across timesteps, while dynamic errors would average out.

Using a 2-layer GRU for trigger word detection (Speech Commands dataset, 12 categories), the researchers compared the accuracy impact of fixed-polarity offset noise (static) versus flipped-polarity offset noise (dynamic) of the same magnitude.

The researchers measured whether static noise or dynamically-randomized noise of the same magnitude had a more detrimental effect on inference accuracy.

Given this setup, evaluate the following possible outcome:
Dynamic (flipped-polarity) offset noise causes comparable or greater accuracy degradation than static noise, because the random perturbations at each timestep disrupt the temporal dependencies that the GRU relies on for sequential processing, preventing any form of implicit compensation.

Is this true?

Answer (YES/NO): NO